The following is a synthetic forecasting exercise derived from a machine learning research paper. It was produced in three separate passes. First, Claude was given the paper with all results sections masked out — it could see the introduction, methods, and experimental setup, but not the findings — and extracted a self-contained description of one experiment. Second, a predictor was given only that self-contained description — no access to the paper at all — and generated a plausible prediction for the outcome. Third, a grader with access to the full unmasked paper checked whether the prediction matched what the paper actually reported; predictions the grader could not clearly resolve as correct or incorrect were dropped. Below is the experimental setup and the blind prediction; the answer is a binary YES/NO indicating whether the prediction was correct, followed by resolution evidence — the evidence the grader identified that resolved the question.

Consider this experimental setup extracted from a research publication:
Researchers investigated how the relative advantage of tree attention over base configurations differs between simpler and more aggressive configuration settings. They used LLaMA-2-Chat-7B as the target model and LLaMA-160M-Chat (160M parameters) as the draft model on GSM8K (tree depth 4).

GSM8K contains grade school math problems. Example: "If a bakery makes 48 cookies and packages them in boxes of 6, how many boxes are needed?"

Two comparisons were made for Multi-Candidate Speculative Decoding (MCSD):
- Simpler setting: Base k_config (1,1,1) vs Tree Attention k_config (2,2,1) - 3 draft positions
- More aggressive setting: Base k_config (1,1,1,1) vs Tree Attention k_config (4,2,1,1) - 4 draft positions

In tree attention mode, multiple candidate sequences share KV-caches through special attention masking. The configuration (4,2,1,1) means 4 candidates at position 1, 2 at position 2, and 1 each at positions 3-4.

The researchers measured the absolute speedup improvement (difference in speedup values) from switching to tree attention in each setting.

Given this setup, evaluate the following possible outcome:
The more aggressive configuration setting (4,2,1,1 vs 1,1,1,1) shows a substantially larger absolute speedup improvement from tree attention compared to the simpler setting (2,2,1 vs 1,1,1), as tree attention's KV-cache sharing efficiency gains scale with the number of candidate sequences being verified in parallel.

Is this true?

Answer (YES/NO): NO